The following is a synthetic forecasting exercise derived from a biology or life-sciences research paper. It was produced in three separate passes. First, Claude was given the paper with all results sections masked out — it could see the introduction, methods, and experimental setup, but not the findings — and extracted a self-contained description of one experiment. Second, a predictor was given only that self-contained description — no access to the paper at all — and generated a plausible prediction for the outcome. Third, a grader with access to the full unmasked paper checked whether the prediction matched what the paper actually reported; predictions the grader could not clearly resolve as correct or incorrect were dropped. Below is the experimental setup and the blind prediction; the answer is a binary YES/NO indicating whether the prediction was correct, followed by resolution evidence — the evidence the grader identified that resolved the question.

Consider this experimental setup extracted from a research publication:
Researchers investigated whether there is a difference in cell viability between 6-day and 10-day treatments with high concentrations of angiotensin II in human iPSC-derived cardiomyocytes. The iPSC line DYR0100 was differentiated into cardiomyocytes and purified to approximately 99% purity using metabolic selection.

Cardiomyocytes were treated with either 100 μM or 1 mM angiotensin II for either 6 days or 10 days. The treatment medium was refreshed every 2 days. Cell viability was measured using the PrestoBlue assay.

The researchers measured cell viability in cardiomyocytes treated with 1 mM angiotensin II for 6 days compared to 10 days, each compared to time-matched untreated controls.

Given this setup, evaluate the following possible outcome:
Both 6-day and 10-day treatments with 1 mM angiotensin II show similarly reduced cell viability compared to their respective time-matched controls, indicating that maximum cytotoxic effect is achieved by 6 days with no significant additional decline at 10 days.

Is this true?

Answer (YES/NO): NO